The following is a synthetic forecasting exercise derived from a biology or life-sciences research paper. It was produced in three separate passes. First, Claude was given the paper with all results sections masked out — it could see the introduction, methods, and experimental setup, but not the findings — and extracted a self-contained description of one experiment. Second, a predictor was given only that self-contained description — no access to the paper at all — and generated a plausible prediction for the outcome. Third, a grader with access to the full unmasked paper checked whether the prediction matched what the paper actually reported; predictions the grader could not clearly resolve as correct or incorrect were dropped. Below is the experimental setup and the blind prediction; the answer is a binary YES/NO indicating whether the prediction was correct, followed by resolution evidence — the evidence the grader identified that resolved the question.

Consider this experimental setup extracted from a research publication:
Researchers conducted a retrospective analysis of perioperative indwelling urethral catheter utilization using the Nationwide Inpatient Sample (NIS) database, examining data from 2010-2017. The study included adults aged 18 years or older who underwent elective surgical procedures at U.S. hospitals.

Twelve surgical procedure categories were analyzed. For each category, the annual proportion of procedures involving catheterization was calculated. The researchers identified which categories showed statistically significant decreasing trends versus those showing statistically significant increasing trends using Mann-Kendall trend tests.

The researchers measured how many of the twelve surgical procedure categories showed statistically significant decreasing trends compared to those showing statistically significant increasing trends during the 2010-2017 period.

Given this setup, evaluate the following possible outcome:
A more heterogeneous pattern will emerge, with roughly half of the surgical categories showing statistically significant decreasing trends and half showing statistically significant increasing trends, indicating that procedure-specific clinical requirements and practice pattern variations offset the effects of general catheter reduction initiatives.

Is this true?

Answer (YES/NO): NO